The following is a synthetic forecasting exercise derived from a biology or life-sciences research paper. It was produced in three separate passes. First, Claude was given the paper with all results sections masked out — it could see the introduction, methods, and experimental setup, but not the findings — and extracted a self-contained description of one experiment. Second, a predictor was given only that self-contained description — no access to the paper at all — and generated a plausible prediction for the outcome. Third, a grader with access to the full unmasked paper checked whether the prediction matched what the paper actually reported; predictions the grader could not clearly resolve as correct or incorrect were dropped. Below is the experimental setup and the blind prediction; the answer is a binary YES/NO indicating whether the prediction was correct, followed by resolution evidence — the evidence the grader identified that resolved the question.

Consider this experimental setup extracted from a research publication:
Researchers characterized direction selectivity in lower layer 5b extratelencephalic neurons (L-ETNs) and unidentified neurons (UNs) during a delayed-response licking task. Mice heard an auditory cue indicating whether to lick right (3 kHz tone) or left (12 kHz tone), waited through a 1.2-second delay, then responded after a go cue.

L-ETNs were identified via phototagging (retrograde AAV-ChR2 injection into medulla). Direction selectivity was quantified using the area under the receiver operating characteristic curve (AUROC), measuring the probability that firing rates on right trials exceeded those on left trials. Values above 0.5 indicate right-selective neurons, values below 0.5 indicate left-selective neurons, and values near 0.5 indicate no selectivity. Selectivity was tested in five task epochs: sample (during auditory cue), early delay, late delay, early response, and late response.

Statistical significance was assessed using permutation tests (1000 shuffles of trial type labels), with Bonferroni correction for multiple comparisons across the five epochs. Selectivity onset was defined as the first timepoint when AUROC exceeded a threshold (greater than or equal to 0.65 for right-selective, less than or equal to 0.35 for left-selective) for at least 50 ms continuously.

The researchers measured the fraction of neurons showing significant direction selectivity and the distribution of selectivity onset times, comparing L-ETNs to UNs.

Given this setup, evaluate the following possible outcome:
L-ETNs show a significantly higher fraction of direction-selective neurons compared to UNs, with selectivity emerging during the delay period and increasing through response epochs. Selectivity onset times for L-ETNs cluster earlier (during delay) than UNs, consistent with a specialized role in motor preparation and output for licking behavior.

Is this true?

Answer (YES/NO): NO